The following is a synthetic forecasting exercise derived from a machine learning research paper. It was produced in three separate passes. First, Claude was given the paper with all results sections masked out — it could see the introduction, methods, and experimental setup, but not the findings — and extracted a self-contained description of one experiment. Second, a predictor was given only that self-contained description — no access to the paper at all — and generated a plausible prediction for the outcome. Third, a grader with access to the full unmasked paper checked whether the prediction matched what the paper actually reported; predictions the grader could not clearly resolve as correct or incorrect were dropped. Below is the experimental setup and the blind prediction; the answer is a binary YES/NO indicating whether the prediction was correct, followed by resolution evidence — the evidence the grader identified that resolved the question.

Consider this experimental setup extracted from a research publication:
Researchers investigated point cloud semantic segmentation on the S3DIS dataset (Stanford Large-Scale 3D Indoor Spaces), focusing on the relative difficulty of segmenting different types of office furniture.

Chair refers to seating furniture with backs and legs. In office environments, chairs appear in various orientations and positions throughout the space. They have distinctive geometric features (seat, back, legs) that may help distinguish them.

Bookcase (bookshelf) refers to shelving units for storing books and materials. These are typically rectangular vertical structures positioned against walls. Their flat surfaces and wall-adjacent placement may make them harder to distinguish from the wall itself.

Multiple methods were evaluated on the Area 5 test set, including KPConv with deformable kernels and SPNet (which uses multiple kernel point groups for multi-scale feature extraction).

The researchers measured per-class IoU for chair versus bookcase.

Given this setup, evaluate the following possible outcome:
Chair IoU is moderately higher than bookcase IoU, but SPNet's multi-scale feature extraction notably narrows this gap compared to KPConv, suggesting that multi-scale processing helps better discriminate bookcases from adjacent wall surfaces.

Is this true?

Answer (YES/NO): NO